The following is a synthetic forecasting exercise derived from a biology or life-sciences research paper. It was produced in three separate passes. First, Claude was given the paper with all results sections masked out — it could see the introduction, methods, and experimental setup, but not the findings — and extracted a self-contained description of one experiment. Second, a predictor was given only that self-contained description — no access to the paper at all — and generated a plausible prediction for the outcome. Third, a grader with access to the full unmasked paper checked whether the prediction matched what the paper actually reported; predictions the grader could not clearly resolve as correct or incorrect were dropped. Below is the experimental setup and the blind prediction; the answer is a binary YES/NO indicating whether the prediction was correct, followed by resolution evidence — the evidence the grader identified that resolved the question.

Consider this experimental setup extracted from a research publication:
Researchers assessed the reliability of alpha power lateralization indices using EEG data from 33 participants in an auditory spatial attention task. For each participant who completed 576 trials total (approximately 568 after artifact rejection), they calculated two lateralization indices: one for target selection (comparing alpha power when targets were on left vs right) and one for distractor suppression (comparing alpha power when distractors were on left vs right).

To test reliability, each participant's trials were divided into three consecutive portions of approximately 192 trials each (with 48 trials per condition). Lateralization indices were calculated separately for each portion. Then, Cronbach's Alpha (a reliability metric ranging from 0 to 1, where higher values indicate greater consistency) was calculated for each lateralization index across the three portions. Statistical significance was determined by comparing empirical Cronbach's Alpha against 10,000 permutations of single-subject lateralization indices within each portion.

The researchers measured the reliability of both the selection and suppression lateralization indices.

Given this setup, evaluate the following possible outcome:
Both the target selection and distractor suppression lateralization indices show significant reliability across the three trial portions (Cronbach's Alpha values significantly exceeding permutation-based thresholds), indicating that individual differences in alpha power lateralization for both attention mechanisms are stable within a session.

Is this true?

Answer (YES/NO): YES